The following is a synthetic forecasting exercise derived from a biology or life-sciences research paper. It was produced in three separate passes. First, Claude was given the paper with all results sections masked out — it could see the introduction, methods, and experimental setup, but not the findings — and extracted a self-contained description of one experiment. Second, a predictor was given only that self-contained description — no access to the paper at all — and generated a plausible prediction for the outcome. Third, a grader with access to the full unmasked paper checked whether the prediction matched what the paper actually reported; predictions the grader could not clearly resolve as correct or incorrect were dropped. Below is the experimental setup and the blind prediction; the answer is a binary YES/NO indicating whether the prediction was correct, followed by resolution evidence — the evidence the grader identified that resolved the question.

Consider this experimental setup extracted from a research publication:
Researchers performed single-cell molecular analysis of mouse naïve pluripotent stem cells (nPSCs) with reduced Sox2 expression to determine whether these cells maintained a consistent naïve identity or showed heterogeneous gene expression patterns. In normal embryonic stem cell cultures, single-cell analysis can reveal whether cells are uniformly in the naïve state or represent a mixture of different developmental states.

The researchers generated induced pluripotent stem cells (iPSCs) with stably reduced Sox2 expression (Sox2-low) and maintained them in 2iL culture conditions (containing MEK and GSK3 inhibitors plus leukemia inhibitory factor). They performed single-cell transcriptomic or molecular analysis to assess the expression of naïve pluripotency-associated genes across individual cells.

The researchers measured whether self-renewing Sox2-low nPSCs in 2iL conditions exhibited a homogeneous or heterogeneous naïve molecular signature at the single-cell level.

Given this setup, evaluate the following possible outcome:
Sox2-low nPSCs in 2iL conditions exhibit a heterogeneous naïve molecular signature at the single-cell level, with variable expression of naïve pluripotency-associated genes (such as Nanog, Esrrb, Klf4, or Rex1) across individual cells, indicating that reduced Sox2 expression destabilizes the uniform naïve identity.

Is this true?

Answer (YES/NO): NO